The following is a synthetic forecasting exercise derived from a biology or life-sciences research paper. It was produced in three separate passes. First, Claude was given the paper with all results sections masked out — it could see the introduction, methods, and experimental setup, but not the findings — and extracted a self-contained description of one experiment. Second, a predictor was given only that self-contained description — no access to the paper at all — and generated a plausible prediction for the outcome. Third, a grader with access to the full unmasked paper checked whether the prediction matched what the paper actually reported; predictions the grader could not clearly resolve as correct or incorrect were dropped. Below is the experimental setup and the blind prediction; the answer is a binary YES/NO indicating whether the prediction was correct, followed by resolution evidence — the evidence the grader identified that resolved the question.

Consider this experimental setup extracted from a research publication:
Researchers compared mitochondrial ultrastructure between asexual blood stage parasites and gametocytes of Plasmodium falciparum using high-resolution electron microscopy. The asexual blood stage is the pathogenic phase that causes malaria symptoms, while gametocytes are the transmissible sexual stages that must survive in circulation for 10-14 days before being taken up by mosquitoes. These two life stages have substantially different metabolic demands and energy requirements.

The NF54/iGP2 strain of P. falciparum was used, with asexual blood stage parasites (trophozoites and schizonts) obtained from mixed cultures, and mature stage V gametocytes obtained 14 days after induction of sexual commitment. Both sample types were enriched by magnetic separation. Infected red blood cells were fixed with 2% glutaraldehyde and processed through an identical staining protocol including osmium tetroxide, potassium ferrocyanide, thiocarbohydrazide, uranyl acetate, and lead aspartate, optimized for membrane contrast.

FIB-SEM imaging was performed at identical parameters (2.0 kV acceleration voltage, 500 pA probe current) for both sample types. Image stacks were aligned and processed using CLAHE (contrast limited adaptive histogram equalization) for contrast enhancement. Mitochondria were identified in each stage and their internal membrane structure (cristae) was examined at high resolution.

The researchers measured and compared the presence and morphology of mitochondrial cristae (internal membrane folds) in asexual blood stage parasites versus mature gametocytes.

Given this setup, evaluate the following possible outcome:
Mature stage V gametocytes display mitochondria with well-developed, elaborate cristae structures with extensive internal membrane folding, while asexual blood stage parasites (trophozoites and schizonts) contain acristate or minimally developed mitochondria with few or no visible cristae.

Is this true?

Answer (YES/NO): YES